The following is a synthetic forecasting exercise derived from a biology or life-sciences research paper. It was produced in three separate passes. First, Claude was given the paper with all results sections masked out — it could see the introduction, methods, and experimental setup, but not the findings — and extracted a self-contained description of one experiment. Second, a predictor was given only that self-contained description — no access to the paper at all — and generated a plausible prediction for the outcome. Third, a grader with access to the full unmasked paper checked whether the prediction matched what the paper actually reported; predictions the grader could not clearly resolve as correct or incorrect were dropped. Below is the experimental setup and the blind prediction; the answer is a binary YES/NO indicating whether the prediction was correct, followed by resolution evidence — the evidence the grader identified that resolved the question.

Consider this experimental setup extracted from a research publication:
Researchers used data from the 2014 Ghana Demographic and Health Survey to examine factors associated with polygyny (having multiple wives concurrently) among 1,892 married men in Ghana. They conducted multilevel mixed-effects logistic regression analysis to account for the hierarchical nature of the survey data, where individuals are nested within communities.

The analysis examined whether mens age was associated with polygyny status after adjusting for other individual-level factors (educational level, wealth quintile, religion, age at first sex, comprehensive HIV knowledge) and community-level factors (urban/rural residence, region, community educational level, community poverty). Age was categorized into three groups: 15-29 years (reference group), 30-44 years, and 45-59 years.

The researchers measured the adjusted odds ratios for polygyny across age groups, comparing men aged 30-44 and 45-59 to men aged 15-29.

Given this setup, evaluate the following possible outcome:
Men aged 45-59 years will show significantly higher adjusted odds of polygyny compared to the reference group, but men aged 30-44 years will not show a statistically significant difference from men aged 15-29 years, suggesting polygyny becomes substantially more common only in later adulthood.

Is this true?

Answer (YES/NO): NO